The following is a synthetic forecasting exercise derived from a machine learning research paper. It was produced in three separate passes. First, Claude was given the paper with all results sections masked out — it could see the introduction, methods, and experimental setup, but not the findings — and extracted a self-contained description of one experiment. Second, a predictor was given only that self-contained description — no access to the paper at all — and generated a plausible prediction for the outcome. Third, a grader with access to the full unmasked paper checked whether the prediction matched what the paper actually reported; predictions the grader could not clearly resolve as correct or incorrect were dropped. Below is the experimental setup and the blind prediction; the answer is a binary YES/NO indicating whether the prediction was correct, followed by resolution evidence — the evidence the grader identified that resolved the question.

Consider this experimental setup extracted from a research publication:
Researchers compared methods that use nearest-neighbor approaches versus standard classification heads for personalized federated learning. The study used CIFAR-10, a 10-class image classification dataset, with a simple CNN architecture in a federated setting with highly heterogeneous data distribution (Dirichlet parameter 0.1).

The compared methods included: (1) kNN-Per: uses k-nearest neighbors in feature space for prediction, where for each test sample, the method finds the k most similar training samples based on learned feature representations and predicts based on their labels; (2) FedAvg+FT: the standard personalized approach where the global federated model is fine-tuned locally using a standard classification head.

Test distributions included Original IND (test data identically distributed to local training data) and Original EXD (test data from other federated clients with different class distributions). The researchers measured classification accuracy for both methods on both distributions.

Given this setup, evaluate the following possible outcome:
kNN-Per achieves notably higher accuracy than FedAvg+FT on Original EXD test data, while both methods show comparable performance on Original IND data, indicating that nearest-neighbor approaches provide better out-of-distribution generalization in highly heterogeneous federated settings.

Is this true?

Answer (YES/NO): YES